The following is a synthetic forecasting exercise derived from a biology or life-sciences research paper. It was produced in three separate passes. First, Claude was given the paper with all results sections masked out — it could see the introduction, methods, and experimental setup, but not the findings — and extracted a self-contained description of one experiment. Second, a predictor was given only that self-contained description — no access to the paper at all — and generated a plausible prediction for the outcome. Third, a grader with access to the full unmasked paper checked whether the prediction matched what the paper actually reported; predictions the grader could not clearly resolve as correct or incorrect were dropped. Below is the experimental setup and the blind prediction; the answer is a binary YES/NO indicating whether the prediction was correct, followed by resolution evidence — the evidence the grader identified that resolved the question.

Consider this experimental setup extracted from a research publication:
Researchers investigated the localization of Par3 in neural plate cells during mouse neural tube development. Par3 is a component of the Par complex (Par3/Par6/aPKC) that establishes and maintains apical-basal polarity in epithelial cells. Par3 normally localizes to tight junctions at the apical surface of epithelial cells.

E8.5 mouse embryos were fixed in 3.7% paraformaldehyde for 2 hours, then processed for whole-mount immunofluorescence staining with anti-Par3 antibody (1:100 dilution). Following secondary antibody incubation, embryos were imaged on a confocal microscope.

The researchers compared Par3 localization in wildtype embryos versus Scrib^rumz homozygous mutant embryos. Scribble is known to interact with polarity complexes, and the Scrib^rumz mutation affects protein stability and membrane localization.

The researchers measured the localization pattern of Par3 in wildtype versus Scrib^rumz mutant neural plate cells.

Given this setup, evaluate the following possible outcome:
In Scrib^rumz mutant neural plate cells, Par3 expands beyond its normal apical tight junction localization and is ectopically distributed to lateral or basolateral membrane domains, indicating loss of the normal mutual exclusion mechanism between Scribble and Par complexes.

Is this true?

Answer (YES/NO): NO